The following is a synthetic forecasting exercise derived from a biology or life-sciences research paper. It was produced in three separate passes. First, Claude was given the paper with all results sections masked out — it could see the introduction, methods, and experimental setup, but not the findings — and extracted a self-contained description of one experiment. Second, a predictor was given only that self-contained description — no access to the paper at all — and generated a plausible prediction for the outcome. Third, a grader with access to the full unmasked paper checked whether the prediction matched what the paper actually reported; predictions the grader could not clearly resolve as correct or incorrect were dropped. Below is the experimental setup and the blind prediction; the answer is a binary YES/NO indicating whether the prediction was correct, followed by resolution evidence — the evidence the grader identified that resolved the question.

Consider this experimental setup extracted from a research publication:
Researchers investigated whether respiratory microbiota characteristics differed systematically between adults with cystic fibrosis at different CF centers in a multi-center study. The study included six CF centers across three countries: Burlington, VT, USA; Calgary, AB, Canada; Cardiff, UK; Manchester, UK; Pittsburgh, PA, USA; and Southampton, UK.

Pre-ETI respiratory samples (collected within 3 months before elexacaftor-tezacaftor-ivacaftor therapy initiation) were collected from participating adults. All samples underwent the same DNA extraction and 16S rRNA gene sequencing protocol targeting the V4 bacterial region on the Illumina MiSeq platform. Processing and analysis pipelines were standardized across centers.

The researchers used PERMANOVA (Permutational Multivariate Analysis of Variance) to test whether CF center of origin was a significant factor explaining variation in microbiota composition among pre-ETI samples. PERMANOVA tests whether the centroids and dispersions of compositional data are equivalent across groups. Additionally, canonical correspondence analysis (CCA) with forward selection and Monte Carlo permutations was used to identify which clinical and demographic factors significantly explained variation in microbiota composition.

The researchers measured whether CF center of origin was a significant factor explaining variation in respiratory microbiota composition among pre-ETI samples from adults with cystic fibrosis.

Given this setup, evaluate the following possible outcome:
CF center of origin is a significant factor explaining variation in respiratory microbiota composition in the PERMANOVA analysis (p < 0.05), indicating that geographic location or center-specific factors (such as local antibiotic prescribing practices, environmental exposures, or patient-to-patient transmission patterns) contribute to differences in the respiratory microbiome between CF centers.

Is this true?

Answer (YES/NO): NO